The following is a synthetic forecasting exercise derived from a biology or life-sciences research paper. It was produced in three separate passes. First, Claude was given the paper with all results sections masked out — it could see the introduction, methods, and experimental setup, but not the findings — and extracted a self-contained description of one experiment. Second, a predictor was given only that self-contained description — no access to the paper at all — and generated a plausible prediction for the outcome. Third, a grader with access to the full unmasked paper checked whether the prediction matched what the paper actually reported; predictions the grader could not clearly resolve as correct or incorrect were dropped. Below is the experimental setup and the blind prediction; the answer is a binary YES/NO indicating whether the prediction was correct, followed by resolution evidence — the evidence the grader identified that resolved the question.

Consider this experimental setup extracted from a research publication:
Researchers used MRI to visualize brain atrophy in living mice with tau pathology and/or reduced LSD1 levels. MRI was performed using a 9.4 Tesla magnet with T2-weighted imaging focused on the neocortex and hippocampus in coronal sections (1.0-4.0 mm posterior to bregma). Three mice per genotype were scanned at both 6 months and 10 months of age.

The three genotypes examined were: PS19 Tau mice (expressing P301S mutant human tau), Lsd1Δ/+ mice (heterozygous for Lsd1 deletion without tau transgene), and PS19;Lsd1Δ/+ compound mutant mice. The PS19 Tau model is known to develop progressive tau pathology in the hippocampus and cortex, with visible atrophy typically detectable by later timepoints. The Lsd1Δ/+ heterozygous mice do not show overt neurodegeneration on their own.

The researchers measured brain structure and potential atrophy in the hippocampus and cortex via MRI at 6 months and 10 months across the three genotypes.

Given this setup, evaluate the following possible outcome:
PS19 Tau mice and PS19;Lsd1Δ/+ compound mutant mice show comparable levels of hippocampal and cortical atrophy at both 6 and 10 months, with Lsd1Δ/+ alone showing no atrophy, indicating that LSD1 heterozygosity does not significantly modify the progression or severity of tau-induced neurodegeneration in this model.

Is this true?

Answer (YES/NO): NO